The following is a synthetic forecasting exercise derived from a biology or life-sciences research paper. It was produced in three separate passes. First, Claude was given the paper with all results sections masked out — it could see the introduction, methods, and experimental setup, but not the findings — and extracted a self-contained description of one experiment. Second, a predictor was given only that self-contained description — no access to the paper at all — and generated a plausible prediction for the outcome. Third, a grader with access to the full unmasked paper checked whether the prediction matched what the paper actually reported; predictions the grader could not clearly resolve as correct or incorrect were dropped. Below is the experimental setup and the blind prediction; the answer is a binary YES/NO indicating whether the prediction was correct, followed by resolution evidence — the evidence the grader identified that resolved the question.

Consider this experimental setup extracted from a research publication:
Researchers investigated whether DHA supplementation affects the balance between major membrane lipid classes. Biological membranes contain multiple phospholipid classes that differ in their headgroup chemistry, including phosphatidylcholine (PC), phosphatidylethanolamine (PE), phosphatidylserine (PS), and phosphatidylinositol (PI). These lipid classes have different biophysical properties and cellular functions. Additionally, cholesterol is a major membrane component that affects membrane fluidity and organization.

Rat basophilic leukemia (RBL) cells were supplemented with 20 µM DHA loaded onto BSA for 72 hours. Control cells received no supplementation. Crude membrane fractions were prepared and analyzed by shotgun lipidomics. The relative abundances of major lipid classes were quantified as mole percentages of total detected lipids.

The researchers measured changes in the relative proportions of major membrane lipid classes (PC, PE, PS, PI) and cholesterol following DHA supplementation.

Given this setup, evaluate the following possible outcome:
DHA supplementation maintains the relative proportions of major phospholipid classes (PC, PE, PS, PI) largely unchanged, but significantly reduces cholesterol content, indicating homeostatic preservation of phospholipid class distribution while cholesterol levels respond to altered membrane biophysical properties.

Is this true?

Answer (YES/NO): NO